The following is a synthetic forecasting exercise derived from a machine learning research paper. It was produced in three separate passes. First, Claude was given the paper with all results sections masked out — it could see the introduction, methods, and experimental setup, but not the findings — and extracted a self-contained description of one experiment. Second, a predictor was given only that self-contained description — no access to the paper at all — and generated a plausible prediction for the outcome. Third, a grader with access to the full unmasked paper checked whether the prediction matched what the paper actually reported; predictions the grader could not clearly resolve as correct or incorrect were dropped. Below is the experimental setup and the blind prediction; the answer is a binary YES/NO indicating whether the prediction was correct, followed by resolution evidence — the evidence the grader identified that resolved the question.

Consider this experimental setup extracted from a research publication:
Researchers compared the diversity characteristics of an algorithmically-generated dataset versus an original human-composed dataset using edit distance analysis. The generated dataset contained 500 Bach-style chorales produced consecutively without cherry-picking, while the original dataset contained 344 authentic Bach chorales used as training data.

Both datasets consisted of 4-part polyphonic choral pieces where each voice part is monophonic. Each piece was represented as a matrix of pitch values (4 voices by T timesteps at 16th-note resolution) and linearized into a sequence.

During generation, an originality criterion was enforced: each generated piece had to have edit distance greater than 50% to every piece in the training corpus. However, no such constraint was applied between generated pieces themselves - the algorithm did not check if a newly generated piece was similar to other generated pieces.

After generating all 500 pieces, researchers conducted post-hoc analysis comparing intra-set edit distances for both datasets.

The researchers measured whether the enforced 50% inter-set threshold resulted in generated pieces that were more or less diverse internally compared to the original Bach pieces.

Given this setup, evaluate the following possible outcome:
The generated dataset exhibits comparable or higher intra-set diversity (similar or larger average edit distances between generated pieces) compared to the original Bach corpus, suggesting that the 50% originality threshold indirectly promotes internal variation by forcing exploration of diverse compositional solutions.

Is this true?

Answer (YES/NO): YES